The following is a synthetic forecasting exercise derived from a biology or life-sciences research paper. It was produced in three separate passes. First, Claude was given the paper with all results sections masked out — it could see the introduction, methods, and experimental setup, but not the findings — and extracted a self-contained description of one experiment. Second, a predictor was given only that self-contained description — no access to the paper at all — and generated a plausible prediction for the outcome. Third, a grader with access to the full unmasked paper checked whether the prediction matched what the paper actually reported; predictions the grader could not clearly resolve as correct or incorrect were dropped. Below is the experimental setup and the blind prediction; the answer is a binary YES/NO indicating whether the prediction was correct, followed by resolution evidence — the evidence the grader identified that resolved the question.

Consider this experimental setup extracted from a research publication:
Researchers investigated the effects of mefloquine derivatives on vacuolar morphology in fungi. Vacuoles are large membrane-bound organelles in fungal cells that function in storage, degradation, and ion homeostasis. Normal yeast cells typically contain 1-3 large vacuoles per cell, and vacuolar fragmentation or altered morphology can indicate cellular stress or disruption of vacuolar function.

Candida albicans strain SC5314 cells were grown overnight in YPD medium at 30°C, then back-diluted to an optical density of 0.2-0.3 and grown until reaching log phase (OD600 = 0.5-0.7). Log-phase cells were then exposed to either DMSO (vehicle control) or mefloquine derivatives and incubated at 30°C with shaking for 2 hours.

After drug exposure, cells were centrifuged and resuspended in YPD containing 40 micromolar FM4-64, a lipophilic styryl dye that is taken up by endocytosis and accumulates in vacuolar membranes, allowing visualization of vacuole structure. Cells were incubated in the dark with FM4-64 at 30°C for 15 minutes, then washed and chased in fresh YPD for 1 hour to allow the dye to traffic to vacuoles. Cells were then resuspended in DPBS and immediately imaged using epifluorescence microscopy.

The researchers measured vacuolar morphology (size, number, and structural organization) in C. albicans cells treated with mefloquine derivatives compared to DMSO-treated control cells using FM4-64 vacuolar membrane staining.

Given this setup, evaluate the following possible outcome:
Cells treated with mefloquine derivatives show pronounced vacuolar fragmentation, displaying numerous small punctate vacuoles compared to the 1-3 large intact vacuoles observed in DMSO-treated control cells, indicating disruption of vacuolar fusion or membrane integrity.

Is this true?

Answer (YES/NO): YES